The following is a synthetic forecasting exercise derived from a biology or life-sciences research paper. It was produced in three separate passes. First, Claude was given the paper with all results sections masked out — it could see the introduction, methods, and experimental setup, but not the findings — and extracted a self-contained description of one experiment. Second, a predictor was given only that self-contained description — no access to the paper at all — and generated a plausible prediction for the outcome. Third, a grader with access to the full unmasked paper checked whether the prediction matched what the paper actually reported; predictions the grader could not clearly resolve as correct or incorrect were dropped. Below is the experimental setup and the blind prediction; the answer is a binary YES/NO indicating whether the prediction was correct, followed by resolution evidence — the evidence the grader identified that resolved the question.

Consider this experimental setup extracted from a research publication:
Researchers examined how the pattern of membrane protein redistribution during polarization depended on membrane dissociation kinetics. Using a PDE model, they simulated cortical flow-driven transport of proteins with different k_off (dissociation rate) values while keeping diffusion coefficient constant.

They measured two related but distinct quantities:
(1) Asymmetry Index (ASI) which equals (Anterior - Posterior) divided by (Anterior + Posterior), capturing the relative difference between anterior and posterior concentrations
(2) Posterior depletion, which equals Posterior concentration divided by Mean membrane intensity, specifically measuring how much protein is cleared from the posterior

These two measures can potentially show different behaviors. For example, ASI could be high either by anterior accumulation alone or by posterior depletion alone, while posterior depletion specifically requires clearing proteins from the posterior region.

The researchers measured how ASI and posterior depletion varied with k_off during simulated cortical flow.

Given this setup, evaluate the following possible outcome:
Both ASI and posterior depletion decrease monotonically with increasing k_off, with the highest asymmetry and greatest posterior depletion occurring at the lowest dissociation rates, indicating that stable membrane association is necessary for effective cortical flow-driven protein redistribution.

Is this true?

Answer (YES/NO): YES